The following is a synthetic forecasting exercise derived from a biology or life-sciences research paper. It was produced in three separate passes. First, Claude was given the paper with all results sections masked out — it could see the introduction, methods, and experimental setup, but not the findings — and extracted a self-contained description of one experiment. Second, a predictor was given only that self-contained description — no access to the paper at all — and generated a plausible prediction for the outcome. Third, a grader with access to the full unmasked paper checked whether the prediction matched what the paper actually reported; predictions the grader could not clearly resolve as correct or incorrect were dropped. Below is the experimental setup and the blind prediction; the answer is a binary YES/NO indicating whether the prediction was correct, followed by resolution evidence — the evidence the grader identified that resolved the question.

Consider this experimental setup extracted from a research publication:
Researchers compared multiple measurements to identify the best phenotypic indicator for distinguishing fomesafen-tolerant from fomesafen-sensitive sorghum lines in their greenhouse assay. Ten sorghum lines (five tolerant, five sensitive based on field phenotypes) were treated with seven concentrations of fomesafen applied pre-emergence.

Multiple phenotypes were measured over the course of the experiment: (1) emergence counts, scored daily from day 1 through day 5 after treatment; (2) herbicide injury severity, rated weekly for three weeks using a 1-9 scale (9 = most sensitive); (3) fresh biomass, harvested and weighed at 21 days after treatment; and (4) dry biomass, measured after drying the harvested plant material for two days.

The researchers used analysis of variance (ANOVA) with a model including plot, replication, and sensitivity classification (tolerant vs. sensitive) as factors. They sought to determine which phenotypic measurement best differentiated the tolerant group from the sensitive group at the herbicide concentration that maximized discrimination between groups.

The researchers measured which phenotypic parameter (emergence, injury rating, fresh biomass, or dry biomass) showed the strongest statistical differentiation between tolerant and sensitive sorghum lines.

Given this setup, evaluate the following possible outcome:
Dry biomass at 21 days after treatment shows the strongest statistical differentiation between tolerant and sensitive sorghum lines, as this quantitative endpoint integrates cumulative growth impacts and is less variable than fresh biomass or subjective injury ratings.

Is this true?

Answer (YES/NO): NO